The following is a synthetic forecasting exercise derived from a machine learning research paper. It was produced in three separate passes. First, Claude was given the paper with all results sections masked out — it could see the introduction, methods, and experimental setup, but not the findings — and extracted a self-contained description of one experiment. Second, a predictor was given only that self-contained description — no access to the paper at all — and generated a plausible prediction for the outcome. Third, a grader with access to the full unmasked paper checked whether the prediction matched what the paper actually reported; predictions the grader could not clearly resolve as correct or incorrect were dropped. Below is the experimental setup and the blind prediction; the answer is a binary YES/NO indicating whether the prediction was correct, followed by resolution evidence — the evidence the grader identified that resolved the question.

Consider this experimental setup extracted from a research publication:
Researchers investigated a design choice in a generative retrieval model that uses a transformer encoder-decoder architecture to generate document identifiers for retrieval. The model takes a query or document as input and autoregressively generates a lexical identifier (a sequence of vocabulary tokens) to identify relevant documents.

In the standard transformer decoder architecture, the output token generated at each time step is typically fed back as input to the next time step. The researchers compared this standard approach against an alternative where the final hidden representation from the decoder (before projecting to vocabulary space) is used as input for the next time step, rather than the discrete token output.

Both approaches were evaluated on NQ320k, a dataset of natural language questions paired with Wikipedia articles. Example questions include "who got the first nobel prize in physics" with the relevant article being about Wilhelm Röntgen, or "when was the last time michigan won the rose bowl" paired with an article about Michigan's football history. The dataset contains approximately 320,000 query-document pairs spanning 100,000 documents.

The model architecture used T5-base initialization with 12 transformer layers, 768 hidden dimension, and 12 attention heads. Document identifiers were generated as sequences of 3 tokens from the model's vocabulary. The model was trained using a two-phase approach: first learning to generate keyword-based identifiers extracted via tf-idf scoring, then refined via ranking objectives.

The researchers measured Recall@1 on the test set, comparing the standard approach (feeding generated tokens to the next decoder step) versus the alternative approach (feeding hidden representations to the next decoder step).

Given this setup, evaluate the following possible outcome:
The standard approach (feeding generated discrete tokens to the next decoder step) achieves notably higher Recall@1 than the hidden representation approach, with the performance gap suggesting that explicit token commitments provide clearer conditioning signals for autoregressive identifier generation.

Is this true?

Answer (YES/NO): NO